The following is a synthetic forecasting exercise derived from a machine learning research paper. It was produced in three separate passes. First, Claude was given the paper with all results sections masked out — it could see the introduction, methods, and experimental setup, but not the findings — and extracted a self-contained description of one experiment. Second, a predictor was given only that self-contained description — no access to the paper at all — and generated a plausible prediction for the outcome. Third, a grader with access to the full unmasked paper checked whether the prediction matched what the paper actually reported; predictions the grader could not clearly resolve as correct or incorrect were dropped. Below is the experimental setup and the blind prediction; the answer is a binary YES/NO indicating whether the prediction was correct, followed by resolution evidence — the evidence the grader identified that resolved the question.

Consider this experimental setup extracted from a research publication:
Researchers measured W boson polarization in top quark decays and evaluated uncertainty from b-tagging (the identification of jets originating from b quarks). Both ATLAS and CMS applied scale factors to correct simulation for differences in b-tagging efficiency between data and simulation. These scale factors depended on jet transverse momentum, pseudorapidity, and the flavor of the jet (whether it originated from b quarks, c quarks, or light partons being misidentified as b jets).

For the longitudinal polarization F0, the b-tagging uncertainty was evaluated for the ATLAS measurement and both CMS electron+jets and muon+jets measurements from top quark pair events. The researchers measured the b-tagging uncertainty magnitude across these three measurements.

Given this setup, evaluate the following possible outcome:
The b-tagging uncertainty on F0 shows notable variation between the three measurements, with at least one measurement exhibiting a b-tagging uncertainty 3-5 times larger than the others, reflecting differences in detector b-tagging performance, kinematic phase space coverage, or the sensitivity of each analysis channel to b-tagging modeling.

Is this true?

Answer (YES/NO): NO